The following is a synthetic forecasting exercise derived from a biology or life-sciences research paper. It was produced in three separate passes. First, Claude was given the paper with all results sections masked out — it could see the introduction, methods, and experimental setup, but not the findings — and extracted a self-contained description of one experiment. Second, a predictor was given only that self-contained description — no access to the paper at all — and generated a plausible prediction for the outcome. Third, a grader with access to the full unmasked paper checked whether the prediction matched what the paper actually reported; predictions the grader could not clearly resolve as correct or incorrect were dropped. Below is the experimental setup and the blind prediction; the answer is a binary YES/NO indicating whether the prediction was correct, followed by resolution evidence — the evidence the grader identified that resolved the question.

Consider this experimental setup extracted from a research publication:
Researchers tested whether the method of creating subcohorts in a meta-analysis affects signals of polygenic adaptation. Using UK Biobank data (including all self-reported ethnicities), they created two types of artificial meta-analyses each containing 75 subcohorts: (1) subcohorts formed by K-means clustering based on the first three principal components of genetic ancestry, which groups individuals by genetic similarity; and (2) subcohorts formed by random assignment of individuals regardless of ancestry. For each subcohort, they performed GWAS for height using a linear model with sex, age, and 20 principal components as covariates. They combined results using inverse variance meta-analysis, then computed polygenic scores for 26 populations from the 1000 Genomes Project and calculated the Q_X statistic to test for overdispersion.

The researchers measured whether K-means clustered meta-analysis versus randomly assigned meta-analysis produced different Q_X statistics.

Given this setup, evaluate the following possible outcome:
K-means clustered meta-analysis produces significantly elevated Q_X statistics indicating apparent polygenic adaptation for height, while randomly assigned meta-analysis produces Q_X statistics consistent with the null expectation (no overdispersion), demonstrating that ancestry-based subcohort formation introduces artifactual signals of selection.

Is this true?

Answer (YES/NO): NO